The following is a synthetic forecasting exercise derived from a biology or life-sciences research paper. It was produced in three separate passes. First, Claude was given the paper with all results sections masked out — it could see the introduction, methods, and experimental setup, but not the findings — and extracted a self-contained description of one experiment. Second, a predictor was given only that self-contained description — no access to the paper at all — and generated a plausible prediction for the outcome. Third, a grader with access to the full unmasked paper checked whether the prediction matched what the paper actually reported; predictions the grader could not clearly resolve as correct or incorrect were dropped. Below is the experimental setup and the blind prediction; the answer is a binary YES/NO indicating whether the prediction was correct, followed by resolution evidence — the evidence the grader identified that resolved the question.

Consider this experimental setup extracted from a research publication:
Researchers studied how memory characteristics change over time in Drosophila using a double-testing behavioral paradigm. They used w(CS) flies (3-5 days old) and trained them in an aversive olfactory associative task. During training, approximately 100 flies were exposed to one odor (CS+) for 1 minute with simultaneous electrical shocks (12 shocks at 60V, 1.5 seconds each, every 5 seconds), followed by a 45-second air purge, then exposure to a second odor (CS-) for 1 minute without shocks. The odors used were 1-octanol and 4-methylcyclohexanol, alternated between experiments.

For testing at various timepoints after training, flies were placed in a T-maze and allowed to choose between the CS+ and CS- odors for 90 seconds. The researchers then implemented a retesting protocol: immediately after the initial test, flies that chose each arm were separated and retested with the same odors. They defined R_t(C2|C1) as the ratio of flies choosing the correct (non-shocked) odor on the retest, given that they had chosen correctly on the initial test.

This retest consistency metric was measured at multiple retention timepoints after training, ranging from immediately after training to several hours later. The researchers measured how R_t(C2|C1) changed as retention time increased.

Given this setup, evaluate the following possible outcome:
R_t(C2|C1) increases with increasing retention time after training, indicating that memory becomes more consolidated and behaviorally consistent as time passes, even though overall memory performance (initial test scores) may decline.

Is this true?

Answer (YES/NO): NO